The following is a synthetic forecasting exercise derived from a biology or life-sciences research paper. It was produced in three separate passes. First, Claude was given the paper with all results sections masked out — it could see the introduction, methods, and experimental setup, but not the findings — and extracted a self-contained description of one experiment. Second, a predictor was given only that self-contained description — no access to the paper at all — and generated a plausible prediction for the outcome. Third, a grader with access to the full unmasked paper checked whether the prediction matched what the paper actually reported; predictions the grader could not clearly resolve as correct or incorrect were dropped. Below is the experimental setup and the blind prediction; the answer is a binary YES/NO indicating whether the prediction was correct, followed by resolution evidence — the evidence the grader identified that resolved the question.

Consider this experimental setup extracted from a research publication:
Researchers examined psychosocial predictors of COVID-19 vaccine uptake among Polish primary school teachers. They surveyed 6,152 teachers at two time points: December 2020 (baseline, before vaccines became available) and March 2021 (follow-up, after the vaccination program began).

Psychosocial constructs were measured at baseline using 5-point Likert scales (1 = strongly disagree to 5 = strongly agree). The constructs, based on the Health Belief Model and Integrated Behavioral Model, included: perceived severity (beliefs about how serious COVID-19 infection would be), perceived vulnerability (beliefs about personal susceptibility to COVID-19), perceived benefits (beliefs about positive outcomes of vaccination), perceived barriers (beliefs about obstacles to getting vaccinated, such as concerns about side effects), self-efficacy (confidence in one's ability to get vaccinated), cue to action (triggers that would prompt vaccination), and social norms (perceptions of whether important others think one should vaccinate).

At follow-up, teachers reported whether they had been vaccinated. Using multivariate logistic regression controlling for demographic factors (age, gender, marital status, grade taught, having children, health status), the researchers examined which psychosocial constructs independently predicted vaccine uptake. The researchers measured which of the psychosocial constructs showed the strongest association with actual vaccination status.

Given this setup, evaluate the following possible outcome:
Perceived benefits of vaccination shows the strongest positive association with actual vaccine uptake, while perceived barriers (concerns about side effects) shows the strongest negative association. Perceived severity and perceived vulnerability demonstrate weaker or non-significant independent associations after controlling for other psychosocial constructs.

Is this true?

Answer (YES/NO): NO